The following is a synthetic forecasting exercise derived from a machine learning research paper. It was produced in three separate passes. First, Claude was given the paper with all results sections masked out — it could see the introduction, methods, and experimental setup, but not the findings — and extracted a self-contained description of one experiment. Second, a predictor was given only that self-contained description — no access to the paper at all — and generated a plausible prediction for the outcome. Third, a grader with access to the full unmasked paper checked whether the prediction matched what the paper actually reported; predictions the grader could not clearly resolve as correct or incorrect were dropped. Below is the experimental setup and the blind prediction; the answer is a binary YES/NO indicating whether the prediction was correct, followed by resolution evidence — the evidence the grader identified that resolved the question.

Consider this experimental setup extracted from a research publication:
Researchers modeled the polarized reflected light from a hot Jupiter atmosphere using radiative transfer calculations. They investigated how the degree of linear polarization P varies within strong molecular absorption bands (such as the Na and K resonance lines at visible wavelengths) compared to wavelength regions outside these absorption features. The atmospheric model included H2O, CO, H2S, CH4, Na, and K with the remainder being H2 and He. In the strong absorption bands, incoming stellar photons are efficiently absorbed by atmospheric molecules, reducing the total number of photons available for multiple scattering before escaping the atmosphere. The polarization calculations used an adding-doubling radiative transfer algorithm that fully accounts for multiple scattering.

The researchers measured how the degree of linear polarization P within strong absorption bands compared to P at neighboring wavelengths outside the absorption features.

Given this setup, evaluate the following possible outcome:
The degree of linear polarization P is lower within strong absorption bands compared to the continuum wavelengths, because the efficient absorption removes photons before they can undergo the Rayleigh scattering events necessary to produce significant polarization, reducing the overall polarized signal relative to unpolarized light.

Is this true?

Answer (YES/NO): NO